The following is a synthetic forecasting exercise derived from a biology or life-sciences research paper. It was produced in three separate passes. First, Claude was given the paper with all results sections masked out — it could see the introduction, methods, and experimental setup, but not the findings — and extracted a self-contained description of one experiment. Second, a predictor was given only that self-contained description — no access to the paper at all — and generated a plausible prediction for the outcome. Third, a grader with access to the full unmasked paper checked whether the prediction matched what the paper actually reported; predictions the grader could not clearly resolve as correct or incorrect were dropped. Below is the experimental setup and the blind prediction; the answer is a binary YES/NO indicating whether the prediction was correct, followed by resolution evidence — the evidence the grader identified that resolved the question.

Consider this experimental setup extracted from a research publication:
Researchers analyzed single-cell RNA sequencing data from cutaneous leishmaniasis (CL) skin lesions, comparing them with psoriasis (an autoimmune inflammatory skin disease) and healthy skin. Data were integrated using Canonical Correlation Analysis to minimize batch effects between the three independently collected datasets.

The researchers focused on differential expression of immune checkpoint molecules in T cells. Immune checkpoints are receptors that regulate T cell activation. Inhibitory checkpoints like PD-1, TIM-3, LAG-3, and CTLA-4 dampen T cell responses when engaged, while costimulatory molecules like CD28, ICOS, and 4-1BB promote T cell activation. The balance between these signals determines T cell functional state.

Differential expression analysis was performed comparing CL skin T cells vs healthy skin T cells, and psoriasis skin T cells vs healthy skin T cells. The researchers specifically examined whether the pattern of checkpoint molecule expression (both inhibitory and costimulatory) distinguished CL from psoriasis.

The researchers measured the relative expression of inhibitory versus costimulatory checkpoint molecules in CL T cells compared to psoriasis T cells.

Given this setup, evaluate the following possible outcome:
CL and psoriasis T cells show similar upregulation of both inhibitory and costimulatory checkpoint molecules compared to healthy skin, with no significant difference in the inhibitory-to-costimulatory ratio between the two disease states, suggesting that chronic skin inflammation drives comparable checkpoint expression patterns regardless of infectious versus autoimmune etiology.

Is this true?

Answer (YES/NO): NO